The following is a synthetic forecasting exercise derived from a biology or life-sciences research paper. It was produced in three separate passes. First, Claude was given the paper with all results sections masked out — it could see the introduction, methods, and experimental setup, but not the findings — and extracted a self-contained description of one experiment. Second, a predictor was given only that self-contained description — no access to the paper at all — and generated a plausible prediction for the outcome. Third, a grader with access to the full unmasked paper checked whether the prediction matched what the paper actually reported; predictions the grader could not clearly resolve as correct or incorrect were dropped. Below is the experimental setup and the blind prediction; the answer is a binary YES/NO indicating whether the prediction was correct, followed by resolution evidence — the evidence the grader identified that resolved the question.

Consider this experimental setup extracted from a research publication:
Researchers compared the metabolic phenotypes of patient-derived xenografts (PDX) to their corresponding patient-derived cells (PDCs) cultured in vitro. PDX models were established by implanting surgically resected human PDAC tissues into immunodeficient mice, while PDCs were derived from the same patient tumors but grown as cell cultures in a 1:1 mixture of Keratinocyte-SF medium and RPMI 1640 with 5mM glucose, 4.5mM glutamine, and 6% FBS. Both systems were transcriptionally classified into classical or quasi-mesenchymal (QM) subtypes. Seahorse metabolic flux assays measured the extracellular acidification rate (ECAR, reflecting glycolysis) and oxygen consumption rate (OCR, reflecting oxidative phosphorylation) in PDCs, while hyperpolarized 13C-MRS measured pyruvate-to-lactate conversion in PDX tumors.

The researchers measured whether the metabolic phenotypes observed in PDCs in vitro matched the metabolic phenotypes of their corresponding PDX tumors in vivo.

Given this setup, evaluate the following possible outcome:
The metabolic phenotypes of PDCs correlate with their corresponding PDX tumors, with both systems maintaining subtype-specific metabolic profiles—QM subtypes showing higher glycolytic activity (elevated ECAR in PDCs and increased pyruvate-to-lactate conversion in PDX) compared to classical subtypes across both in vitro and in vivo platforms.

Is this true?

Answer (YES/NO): NO